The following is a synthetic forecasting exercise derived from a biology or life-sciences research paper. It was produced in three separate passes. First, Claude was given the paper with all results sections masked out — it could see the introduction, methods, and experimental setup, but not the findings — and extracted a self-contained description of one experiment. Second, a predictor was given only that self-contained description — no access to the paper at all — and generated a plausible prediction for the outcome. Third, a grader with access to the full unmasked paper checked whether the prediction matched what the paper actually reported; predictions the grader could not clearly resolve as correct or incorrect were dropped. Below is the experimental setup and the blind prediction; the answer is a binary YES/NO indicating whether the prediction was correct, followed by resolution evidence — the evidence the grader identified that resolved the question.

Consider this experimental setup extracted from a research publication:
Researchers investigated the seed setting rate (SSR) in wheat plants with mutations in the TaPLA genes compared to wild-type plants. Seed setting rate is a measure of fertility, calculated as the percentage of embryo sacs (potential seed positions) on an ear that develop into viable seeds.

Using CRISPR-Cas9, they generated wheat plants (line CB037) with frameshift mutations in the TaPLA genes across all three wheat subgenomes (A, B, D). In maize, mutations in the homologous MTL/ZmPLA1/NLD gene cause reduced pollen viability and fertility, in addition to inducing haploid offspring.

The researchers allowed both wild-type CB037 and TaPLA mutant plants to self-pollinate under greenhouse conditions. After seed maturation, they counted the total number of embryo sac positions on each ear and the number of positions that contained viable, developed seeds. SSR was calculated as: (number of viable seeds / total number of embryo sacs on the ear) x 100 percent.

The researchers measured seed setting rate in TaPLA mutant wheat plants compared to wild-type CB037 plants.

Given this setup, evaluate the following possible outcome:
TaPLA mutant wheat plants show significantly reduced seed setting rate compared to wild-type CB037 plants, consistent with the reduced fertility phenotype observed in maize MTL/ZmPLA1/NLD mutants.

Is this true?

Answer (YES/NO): YES